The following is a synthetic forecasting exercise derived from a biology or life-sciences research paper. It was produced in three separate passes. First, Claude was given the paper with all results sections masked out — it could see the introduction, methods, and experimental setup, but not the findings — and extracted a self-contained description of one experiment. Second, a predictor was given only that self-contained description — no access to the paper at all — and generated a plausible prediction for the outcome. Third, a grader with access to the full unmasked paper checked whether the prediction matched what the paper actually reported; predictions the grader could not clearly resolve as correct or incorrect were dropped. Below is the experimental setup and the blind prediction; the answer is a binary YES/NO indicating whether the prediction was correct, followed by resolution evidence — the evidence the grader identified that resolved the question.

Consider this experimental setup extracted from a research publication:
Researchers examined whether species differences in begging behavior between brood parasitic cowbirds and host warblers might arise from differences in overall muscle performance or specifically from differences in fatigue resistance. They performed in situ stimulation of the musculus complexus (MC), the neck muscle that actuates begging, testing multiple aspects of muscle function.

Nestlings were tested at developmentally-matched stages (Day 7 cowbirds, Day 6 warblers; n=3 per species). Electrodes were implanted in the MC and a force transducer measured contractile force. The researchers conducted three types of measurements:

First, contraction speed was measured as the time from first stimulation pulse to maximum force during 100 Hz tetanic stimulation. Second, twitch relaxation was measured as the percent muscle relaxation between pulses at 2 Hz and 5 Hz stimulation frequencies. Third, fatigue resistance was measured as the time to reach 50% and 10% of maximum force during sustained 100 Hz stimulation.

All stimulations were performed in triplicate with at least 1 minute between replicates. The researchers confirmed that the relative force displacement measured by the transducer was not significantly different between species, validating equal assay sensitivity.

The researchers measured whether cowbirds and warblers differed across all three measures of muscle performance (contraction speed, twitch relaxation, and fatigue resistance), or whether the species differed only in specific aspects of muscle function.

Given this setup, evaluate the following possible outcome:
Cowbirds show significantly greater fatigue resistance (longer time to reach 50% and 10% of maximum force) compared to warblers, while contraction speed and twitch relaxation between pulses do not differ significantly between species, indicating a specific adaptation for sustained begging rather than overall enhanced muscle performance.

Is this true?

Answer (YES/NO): YES